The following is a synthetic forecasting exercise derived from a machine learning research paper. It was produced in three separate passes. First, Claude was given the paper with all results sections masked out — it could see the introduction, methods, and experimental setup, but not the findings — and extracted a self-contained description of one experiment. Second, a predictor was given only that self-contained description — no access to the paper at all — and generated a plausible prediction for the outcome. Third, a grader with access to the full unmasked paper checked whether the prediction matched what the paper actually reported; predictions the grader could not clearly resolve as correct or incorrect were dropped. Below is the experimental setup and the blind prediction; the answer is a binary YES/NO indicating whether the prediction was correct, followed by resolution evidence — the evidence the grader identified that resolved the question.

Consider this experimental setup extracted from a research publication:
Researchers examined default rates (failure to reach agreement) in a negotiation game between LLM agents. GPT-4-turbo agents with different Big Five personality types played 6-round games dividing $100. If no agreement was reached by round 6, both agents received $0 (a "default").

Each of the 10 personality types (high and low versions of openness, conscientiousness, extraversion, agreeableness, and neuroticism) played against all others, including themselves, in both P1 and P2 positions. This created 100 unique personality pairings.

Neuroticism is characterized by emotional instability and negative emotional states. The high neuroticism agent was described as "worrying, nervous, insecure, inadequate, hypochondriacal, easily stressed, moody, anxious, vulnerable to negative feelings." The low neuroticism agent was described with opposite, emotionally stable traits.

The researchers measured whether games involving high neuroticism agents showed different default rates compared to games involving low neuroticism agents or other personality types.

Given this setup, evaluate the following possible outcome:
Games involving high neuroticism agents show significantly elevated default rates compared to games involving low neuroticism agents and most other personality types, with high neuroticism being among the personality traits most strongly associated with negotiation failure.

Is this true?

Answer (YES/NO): NO